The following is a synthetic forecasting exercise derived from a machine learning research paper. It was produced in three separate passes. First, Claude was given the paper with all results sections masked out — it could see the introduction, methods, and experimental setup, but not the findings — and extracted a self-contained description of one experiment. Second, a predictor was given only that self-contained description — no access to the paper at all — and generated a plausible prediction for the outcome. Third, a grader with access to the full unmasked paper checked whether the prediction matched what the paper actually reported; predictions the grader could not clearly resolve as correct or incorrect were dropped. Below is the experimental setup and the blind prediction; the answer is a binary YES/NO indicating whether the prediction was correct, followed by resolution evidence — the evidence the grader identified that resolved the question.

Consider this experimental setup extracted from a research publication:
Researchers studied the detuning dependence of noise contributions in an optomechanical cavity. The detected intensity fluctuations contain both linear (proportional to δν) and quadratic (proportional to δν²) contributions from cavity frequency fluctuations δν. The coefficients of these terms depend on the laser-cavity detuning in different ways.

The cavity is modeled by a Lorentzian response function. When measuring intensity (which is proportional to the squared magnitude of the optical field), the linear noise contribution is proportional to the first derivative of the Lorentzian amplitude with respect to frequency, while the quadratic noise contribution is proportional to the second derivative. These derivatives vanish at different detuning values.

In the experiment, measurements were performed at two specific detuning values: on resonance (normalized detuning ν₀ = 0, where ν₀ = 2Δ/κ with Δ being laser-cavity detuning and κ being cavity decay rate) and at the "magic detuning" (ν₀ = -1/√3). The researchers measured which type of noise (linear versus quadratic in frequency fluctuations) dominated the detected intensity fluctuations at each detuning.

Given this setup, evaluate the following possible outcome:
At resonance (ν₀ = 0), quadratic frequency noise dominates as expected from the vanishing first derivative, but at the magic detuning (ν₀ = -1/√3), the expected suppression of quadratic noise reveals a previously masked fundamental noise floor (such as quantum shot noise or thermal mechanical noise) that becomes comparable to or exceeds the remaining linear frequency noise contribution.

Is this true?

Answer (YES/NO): NO